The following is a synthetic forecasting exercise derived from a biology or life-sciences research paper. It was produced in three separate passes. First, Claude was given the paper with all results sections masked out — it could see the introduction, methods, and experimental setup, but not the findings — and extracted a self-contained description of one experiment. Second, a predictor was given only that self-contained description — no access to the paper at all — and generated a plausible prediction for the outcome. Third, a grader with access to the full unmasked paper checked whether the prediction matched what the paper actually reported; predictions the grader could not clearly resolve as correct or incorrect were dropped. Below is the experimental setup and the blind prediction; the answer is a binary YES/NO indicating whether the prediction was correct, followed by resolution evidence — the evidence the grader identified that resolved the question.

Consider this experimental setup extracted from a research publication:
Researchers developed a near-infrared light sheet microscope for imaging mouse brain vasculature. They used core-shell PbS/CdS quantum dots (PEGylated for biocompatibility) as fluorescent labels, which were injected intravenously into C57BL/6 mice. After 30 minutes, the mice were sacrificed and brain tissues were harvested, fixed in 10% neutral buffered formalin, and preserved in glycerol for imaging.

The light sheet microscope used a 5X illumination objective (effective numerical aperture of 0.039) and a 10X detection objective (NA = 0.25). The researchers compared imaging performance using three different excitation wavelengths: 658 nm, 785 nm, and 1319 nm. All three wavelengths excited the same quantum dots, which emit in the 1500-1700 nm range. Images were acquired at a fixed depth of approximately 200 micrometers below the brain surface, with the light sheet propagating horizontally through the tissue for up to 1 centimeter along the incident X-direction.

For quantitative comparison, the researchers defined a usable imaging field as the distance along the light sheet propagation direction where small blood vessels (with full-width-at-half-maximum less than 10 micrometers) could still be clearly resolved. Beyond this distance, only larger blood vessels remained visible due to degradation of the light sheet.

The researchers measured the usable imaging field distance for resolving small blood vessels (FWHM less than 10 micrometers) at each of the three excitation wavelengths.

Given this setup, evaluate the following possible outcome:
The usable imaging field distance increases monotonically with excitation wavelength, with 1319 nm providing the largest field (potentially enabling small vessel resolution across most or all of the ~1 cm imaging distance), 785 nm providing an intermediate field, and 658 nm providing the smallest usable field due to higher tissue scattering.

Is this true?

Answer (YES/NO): NO